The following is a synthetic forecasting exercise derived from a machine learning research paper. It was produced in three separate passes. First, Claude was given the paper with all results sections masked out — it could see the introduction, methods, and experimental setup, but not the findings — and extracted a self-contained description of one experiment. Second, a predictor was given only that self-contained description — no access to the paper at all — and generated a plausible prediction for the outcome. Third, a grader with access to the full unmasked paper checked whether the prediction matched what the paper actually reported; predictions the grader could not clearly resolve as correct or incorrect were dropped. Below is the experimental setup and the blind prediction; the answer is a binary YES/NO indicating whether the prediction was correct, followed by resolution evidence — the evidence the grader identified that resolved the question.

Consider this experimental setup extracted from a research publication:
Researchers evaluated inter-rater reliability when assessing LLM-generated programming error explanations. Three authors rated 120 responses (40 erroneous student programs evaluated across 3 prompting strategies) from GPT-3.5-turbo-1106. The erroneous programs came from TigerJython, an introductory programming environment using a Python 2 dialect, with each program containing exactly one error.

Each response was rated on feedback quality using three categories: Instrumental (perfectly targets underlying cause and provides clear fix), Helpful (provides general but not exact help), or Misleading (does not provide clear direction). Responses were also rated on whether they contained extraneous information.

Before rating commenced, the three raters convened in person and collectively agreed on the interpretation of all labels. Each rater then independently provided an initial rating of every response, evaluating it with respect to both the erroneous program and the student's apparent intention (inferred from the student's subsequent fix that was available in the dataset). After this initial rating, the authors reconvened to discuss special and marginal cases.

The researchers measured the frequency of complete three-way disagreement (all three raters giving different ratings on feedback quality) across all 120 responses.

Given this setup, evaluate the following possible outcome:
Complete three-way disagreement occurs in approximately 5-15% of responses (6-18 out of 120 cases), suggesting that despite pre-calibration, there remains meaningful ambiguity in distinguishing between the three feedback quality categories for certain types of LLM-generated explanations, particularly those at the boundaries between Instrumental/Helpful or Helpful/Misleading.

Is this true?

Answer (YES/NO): NO